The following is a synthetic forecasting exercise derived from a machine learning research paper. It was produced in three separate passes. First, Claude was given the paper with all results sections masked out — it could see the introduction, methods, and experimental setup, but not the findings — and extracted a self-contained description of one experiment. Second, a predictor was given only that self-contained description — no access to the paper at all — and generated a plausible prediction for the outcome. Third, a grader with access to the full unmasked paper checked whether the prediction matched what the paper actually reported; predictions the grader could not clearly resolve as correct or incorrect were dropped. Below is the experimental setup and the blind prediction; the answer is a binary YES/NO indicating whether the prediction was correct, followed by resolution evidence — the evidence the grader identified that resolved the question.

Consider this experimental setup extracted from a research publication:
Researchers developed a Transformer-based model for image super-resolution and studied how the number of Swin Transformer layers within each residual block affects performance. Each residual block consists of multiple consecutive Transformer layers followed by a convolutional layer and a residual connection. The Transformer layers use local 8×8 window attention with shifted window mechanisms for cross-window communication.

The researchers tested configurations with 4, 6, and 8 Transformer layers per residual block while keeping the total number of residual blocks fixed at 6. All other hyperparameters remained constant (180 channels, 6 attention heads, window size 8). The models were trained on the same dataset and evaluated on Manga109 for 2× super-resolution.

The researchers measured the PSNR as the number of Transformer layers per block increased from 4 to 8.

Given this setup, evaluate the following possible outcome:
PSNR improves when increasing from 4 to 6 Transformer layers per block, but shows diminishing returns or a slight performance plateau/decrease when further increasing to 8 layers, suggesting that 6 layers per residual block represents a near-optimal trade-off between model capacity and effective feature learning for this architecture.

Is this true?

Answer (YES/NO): NO